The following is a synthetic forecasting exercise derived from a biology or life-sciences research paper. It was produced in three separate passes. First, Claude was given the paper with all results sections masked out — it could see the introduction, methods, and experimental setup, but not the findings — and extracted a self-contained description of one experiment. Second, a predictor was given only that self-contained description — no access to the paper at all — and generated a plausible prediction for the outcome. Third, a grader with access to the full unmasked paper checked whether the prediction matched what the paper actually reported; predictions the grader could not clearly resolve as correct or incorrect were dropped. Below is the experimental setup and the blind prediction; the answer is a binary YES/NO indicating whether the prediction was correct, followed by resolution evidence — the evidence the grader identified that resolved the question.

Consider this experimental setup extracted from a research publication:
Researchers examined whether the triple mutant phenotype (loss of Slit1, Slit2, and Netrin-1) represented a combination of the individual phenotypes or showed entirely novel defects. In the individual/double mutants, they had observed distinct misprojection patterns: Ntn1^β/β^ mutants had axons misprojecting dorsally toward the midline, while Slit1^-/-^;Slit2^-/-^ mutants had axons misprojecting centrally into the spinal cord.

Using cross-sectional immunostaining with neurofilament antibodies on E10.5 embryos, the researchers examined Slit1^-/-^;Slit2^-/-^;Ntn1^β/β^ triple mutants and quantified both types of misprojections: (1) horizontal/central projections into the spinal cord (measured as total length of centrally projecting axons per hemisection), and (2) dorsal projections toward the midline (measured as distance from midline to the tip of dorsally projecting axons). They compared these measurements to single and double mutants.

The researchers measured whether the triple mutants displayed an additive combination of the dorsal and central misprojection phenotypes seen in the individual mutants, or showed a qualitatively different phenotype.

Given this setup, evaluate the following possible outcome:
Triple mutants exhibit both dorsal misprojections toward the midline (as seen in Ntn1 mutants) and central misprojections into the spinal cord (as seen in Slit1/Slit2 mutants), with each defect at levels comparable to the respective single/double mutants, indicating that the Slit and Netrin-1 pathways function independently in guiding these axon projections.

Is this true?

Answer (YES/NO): NO